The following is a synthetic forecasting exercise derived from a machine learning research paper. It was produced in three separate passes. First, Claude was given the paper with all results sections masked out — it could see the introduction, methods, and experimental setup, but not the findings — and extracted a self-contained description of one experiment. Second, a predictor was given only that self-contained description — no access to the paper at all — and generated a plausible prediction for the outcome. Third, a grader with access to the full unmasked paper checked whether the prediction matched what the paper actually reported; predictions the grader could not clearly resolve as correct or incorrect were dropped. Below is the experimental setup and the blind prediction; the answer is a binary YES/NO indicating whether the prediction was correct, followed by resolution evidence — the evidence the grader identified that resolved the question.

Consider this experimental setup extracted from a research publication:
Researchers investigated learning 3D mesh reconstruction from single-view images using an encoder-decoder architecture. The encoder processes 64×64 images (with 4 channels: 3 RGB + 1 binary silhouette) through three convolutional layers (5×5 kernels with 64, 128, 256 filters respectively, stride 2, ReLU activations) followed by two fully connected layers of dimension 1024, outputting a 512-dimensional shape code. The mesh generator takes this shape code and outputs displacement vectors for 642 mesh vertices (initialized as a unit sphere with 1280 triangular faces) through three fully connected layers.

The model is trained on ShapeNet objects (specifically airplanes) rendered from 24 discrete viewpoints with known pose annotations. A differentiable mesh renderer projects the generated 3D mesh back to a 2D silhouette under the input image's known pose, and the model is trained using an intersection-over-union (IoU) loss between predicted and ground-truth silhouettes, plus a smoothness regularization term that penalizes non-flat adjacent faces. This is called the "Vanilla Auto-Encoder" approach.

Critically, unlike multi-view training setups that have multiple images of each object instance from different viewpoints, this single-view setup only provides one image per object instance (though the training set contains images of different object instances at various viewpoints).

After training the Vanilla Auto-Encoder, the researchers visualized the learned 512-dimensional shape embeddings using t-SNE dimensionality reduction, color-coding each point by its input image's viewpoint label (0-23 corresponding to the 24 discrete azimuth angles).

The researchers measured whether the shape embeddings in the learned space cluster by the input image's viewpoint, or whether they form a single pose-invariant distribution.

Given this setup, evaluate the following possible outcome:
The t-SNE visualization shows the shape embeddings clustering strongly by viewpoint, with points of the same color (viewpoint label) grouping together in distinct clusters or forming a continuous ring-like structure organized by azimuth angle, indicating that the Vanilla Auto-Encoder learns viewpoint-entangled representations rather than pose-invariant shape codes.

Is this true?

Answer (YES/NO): YES